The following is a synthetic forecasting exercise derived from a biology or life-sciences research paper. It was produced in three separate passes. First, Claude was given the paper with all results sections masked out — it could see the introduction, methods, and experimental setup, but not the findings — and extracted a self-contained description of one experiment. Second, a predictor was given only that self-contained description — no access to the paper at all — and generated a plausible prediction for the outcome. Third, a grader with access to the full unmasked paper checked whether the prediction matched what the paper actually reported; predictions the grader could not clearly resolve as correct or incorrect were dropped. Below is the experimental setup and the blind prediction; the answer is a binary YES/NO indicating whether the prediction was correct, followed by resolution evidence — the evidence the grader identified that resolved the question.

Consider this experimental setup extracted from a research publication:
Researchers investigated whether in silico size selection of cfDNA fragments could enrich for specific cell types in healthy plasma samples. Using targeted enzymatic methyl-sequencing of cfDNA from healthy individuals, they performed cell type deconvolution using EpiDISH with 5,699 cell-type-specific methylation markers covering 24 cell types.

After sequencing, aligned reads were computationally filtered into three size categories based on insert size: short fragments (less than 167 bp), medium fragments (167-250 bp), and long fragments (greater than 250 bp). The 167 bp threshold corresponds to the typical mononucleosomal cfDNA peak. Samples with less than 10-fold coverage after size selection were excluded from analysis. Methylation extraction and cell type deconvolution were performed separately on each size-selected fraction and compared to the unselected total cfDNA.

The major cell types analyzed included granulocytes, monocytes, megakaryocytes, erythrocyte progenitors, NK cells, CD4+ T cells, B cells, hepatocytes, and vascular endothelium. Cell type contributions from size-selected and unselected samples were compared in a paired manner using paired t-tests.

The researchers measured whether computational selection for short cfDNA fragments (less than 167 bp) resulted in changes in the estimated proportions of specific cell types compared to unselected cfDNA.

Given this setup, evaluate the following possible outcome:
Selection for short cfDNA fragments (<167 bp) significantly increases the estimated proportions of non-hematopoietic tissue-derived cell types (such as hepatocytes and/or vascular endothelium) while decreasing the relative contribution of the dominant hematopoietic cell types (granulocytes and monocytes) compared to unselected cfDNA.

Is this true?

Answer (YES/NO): NO